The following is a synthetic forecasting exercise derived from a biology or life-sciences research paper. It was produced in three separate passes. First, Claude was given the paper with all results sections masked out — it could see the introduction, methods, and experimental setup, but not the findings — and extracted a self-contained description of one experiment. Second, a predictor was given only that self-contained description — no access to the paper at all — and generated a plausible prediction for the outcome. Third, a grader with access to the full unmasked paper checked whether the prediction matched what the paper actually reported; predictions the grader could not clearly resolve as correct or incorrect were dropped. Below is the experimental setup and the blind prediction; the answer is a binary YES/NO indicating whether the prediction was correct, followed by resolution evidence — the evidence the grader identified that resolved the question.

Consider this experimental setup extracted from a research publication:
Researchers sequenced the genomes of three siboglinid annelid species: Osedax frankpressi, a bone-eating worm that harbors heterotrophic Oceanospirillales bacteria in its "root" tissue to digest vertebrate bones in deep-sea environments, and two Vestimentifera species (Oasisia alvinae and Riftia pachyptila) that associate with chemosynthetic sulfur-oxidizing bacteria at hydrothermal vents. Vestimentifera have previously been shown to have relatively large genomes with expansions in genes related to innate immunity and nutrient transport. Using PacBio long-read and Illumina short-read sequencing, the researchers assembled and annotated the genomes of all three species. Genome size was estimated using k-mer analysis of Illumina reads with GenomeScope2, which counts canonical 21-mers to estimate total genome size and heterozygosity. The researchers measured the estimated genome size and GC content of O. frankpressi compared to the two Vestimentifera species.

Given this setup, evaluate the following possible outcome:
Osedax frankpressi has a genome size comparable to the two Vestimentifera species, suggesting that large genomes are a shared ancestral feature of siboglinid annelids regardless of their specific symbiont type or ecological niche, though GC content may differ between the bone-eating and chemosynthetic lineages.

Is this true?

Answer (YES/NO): NO